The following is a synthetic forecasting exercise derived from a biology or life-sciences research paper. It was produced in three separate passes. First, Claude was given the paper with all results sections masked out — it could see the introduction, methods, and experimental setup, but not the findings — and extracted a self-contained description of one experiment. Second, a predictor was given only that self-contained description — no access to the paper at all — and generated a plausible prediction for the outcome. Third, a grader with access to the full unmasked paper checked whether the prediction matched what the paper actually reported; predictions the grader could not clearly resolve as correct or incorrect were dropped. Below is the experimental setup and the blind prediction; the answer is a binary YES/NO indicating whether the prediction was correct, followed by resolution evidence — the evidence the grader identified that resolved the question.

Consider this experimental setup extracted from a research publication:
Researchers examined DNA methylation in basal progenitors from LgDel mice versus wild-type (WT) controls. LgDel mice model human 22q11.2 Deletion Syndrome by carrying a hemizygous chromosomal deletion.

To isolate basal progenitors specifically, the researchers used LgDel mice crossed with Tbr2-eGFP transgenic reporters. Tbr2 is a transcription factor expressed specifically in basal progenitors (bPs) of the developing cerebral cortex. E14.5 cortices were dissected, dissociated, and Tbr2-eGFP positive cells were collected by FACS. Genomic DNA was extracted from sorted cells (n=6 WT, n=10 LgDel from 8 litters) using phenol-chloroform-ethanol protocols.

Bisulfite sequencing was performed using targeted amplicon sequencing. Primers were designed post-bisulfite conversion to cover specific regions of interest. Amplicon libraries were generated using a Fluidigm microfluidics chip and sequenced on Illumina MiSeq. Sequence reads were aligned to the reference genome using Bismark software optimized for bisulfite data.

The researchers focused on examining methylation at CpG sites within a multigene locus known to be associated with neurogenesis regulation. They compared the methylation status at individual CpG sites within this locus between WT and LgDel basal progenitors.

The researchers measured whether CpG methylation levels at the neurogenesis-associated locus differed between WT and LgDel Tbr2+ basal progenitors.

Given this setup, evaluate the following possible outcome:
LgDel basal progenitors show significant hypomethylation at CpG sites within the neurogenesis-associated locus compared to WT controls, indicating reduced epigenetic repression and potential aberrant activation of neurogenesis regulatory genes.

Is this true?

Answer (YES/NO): YES